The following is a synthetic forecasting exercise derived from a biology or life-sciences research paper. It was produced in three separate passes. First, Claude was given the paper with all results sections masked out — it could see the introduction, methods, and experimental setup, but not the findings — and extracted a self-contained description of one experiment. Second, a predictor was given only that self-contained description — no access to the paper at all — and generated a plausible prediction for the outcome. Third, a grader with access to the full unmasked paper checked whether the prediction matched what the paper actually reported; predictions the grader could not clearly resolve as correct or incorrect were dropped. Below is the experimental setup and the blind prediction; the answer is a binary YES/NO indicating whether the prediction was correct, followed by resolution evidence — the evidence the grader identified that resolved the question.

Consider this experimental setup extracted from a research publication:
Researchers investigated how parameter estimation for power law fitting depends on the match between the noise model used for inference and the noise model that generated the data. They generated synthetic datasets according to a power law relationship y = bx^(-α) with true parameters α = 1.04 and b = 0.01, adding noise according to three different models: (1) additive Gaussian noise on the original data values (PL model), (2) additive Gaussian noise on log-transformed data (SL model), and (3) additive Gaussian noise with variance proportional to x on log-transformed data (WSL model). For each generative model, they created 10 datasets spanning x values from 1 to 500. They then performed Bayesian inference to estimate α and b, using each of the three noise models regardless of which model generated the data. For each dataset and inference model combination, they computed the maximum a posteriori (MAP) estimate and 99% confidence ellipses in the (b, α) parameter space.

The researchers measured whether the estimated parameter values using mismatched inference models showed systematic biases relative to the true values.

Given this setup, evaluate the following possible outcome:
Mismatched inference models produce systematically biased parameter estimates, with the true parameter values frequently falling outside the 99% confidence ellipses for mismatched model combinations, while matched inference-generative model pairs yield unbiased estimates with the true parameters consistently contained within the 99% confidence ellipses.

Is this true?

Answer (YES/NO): NO